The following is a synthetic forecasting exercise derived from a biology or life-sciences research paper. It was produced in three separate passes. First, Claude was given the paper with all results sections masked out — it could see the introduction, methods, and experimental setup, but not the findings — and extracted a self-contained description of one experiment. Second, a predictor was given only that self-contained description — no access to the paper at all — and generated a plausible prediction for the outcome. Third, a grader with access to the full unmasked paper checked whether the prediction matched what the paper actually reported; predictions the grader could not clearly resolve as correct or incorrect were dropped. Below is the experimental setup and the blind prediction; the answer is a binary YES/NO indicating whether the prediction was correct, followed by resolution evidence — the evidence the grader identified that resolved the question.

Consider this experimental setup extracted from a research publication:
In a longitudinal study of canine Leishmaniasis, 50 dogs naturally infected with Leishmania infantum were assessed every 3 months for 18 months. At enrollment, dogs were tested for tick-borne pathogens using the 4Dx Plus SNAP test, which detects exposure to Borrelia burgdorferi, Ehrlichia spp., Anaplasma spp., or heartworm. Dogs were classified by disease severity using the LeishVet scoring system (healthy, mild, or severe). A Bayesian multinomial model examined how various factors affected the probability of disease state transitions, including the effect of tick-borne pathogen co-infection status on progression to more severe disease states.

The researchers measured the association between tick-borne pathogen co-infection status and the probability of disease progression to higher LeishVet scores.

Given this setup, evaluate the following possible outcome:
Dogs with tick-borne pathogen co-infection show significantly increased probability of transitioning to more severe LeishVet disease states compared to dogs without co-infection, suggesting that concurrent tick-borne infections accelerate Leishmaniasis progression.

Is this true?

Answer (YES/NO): YES